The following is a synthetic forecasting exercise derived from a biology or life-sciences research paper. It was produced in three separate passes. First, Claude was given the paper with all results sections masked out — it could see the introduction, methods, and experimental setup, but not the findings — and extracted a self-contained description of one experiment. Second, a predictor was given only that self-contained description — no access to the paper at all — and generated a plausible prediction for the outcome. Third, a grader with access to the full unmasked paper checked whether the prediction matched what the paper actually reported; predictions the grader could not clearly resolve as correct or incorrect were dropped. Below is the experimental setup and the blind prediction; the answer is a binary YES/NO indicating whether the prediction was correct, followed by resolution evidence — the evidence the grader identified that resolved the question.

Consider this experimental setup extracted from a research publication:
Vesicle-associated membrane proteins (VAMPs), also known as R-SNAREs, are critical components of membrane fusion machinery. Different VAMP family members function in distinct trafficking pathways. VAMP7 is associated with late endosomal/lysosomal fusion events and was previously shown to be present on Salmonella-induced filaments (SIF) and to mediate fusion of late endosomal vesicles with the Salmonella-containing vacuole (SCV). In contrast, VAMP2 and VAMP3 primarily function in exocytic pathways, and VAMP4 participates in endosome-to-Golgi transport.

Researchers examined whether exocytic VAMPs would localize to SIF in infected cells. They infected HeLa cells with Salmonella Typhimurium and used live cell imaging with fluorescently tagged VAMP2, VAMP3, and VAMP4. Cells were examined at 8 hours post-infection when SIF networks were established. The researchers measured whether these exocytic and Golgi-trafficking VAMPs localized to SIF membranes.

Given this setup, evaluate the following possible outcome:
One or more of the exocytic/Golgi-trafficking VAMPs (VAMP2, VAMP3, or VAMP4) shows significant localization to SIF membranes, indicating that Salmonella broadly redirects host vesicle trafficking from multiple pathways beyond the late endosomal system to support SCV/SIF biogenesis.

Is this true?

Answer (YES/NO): YES